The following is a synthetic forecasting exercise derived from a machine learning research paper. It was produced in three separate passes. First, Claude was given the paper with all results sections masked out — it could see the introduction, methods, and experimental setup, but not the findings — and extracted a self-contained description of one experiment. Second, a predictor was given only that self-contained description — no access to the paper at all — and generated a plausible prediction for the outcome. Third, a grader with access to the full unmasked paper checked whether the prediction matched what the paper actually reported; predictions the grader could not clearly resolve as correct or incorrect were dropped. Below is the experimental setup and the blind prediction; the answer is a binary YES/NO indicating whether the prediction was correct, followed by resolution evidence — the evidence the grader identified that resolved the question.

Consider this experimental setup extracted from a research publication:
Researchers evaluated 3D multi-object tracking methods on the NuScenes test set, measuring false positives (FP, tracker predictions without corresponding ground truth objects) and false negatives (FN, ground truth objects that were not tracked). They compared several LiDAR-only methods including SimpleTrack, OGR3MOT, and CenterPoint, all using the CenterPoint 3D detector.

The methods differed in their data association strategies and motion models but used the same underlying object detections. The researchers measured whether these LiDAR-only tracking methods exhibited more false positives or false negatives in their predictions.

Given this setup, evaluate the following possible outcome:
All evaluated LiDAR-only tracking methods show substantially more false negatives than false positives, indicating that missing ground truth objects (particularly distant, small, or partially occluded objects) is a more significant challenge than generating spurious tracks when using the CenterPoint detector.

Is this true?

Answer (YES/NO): YES